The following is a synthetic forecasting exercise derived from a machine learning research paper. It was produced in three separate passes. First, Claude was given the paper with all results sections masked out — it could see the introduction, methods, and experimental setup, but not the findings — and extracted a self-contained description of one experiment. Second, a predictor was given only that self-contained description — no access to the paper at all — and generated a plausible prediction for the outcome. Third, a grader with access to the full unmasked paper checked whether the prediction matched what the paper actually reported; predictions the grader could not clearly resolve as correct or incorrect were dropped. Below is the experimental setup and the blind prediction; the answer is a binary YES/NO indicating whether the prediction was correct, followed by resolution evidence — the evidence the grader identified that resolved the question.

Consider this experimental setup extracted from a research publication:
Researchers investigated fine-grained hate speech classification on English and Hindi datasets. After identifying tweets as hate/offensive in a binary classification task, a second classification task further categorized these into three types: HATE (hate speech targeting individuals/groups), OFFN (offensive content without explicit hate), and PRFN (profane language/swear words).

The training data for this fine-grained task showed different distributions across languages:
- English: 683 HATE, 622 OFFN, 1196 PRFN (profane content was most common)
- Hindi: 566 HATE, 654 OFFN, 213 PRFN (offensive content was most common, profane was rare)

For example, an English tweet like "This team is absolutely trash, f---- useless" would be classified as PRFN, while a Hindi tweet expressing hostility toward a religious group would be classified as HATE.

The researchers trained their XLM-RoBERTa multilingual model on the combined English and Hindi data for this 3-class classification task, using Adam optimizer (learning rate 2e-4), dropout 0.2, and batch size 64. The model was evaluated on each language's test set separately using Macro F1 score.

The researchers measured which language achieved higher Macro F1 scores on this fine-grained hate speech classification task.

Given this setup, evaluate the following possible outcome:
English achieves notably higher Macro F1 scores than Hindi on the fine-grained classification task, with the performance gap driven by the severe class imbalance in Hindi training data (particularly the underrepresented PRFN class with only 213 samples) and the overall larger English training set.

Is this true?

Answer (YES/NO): YES